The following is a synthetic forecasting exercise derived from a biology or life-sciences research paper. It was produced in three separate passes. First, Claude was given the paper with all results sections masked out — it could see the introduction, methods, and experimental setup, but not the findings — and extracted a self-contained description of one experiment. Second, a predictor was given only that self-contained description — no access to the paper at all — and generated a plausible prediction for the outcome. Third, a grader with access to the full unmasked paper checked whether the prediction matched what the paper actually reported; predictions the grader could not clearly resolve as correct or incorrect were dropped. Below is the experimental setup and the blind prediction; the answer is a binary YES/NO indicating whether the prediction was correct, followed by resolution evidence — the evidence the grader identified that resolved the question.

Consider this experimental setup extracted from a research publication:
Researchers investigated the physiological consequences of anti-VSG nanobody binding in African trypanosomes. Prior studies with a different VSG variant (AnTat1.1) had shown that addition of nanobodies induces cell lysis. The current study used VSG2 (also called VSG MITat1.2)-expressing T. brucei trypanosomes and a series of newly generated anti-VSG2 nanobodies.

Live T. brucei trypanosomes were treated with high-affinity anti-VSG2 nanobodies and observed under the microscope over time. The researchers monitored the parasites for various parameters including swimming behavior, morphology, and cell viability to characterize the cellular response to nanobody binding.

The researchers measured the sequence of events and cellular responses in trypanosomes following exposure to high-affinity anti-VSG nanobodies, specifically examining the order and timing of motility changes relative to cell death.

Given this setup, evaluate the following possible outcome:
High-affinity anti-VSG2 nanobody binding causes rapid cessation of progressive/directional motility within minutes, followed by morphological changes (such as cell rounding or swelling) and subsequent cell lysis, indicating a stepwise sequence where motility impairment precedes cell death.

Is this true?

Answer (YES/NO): NO